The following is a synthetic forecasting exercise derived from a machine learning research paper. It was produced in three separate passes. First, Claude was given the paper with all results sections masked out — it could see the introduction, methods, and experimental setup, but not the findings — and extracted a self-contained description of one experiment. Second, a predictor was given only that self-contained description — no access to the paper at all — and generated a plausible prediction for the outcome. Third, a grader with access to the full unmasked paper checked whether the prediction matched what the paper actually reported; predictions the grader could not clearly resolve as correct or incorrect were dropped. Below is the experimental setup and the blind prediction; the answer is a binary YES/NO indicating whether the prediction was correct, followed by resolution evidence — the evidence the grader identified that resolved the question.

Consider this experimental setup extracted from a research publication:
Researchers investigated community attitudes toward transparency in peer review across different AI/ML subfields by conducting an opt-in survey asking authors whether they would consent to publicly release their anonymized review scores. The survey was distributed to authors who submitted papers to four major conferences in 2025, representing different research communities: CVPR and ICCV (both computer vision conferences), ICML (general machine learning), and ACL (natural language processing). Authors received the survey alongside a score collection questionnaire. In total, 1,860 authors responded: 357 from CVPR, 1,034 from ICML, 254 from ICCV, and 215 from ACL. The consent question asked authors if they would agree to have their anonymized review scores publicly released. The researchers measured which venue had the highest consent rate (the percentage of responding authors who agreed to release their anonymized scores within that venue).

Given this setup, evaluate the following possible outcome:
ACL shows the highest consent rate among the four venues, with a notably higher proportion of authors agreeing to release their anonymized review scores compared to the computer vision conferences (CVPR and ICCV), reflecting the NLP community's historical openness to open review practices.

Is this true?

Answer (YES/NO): YES